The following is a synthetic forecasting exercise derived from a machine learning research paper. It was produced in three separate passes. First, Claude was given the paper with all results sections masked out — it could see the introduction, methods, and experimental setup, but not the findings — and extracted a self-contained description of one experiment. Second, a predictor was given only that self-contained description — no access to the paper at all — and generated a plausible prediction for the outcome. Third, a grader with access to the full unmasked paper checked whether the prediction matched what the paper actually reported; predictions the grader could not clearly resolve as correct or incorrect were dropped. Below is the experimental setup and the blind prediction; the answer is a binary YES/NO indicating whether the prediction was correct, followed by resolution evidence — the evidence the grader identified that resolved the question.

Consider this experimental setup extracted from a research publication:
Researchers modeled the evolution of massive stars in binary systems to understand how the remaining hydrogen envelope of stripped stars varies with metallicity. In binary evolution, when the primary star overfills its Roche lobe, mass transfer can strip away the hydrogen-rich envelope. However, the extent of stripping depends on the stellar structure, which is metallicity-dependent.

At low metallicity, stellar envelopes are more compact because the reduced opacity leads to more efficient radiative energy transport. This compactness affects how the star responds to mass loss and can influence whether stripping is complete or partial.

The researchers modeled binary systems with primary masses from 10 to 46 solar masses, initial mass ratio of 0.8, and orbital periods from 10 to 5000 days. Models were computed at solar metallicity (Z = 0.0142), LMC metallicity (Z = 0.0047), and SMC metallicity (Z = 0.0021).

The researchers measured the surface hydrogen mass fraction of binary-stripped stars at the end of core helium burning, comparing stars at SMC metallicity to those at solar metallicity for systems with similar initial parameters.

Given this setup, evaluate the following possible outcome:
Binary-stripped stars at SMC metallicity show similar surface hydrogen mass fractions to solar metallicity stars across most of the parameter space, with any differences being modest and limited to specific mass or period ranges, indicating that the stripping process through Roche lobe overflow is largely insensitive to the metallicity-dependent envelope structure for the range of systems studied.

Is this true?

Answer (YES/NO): NO